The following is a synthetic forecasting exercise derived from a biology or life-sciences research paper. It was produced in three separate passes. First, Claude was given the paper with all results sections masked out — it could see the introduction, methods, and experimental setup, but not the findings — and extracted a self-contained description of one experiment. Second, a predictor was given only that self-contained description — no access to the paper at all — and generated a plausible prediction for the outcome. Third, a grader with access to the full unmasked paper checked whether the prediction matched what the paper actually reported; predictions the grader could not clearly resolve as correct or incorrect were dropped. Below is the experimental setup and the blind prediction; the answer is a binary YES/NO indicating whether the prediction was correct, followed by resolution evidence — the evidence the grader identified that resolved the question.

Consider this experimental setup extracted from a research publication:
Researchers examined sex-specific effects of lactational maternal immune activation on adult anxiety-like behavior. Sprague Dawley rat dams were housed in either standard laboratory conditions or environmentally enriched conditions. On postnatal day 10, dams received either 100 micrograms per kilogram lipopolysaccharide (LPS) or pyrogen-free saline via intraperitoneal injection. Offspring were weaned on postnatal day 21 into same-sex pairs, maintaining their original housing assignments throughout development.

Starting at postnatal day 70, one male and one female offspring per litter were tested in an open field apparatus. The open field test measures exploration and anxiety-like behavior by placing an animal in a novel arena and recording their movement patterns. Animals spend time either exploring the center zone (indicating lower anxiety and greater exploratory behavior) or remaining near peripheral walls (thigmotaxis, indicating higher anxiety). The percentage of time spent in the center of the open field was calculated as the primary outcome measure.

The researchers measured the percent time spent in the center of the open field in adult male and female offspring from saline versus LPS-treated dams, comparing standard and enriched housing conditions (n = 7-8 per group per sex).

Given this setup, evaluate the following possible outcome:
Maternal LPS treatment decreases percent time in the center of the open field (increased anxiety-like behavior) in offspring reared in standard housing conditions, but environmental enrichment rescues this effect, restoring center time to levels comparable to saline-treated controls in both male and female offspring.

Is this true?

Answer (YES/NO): NO